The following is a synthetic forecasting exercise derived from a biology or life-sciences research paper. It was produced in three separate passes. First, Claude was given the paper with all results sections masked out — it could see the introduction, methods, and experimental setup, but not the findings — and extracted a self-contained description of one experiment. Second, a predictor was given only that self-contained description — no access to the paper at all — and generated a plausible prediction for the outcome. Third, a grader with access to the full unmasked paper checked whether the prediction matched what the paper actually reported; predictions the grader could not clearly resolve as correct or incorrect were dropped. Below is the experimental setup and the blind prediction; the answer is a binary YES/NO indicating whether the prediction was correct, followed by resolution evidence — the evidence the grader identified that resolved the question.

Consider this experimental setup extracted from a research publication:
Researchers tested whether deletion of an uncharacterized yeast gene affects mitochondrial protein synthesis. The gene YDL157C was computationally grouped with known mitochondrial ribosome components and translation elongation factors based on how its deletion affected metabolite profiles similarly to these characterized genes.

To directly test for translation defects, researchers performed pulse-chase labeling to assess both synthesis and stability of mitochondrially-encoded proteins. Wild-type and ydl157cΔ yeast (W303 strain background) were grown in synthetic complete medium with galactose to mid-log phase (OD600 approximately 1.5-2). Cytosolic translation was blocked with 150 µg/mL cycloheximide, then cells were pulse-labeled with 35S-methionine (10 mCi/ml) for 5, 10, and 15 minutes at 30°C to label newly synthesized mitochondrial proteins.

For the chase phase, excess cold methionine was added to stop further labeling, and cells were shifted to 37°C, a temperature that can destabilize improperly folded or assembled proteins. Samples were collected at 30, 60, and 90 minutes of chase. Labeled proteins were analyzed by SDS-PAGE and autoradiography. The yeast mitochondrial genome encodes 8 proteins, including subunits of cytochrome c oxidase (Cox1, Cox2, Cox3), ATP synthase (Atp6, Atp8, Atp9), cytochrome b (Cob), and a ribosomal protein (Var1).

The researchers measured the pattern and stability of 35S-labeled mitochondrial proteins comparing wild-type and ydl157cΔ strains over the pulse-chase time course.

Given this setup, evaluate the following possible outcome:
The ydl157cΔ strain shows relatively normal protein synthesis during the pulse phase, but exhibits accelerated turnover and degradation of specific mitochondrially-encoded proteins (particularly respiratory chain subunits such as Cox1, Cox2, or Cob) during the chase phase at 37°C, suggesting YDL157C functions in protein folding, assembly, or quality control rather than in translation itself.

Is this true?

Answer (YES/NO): NO